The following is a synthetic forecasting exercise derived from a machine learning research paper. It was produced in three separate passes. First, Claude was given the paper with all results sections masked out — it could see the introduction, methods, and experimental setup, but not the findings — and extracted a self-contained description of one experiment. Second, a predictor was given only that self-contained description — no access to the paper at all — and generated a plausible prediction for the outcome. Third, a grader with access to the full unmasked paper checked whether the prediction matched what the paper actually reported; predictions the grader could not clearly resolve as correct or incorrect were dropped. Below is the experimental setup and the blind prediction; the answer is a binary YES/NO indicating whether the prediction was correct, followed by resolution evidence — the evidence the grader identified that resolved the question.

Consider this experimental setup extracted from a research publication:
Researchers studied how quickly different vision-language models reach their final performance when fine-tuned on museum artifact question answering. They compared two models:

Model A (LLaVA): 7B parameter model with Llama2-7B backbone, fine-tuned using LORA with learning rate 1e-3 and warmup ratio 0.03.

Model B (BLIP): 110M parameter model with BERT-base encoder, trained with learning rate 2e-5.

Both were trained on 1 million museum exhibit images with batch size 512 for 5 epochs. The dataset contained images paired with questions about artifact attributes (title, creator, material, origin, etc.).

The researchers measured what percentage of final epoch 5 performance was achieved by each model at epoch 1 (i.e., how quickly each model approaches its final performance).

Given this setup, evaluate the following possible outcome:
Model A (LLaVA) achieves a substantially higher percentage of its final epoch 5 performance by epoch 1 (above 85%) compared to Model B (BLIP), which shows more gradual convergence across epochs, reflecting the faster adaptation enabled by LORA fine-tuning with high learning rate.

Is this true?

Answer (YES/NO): YES